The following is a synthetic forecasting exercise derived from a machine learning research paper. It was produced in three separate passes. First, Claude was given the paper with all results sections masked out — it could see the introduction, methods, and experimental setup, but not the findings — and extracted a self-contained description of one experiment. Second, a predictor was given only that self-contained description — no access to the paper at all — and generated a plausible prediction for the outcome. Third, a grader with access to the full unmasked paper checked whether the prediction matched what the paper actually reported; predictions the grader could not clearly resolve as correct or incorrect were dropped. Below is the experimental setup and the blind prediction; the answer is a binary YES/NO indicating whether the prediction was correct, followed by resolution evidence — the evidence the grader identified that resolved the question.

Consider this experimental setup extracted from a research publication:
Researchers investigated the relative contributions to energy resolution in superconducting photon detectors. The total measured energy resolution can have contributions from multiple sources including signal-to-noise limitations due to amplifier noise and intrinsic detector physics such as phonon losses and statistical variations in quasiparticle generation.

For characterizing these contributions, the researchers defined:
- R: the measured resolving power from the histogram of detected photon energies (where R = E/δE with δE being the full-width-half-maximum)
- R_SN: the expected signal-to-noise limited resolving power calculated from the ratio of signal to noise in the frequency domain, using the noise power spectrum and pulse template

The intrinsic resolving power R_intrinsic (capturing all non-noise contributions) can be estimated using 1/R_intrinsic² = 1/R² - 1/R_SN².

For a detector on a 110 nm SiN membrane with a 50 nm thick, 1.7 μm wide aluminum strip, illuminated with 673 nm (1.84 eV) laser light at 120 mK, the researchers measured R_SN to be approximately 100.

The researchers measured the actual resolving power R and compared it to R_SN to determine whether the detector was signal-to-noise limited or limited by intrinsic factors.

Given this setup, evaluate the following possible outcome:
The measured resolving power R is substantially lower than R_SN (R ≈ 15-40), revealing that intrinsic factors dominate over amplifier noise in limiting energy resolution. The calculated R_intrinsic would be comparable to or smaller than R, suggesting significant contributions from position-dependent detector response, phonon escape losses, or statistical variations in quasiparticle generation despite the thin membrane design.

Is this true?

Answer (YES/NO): YES